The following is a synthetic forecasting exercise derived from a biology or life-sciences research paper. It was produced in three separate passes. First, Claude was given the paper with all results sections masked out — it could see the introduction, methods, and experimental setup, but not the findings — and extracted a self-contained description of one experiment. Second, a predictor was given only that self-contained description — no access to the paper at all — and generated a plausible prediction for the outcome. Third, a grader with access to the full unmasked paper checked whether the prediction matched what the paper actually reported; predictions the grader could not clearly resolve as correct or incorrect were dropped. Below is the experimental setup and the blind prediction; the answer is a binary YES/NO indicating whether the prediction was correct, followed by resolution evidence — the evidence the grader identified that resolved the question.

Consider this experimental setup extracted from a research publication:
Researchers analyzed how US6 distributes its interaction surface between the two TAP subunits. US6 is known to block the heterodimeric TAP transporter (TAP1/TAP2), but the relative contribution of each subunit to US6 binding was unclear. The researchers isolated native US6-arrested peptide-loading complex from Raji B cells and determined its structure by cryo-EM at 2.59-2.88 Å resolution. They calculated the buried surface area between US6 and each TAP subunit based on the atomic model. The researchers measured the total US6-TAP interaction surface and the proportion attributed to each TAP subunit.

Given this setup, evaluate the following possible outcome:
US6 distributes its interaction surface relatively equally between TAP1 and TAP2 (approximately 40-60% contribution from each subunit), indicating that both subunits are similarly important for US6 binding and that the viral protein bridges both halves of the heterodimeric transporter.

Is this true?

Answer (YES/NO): NO